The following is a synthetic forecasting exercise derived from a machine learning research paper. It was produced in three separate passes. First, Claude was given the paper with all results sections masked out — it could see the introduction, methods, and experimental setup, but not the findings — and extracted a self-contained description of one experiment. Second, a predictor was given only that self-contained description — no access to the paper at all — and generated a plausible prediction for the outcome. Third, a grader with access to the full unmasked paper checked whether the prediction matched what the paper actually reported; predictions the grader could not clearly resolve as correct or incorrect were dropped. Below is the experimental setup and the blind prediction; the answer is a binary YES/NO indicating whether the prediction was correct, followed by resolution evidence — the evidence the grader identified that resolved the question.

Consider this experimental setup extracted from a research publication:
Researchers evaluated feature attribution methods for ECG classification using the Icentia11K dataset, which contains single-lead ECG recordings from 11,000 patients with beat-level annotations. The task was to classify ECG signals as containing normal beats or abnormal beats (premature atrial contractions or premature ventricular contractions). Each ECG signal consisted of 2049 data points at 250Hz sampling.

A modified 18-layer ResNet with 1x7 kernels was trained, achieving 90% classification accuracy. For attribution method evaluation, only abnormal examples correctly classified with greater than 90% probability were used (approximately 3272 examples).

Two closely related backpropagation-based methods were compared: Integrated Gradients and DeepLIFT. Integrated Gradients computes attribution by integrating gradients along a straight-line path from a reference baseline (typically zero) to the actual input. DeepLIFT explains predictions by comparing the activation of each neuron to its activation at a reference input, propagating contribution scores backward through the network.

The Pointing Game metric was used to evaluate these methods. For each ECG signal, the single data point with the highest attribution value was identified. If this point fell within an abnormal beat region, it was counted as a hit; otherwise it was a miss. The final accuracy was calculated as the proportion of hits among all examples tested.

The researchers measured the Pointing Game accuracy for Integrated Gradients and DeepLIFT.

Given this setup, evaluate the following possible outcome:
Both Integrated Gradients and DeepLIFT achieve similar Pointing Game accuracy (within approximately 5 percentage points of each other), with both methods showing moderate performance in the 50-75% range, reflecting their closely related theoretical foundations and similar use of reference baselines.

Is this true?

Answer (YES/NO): NO